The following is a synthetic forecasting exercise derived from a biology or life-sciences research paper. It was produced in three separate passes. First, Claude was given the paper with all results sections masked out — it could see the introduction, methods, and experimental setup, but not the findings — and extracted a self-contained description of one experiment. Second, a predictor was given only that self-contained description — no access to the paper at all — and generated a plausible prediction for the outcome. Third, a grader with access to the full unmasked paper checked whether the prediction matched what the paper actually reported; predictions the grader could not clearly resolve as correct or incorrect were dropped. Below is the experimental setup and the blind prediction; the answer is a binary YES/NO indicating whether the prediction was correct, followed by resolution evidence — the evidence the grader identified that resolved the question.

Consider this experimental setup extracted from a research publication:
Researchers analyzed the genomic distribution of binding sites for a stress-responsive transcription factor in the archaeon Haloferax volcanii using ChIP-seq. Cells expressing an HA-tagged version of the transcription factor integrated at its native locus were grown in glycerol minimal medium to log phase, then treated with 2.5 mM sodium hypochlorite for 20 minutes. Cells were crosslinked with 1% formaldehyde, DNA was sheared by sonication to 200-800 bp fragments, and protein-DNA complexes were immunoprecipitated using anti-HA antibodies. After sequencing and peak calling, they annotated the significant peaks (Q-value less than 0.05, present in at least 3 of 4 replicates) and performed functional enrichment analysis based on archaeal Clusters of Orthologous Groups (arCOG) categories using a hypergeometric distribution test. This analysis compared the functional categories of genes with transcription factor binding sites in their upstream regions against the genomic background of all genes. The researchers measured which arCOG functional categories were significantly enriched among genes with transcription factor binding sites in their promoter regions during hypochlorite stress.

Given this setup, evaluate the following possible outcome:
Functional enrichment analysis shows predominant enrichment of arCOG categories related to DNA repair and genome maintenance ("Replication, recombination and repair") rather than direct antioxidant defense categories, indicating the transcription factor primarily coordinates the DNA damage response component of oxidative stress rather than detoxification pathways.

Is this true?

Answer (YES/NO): NO